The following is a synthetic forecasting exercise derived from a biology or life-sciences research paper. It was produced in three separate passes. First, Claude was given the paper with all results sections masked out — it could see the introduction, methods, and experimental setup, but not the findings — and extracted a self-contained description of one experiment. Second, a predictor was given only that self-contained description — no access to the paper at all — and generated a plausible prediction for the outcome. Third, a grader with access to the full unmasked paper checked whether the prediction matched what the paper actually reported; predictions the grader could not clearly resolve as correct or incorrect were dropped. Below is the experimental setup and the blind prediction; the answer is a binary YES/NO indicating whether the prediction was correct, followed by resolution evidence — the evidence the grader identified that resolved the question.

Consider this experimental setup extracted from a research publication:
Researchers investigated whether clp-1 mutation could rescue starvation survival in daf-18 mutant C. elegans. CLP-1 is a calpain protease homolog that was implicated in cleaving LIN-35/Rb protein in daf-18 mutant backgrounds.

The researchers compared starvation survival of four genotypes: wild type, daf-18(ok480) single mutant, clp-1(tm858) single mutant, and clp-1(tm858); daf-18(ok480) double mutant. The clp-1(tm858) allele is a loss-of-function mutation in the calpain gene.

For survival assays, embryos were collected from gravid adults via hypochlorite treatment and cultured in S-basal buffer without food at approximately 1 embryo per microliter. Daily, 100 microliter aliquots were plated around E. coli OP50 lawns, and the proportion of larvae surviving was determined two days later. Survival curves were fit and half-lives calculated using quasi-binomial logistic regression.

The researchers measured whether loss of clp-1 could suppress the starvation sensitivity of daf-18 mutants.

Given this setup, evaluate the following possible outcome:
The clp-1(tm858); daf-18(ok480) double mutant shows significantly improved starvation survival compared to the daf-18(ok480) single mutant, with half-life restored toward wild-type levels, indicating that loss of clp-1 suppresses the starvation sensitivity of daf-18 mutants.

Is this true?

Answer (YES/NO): NO